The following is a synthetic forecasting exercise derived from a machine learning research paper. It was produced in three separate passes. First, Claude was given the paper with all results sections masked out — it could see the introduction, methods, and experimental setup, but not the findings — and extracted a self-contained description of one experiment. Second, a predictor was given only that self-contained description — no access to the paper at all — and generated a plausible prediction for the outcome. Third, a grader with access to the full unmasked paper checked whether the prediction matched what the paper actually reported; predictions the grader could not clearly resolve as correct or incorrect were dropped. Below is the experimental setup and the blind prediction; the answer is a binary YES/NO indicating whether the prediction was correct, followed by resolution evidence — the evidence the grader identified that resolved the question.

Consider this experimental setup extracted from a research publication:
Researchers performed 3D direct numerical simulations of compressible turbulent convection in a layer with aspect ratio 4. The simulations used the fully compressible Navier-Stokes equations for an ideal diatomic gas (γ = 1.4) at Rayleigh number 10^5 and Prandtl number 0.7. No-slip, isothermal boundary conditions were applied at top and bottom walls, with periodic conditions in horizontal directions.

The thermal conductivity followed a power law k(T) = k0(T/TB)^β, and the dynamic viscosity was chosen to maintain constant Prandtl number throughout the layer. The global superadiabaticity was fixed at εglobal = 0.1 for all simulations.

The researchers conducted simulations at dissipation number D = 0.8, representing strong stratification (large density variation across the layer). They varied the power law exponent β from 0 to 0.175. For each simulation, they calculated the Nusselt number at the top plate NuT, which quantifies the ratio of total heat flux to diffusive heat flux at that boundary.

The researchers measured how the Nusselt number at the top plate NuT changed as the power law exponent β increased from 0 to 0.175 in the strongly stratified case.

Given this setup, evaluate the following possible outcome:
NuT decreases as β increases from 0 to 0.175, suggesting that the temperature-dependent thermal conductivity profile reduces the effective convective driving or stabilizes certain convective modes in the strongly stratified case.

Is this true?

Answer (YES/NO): YES